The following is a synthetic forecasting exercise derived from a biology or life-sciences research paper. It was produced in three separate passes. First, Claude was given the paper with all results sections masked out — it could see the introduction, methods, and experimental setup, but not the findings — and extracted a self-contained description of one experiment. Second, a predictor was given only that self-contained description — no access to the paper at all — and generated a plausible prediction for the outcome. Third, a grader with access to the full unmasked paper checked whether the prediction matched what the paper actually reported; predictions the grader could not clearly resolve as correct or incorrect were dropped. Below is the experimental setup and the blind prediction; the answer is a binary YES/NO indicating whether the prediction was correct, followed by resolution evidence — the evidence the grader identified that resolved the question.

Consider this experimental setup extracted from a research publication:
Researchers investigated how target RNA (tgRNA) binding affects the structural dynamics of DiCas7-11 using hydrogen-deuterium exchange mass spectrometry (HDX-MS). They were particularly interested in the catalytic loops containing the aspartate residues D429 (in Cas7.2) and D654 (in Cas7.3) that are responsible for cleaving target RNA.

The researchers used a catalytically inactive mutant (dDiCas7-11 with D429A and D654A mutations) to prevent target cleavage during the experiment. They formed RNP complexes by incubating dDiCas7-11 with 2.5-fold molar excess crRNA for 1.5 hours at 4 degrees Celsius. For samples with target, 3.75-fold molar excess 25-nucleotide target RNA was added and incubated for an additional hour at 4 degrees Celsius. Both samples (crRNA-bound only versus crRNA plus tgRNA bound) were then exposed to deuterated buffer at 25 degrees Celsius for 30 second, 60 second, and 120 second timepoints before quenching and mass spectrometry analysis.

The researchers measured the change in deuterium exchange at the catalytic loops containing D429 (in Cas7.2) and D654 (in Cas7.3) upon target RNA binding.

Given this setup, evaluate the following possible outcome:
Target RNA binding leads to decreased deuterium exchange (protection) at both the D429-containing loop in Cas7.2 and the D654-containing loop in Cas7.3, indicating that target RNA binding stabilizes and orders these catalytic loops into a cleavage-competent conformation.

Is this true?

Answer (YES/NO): NO